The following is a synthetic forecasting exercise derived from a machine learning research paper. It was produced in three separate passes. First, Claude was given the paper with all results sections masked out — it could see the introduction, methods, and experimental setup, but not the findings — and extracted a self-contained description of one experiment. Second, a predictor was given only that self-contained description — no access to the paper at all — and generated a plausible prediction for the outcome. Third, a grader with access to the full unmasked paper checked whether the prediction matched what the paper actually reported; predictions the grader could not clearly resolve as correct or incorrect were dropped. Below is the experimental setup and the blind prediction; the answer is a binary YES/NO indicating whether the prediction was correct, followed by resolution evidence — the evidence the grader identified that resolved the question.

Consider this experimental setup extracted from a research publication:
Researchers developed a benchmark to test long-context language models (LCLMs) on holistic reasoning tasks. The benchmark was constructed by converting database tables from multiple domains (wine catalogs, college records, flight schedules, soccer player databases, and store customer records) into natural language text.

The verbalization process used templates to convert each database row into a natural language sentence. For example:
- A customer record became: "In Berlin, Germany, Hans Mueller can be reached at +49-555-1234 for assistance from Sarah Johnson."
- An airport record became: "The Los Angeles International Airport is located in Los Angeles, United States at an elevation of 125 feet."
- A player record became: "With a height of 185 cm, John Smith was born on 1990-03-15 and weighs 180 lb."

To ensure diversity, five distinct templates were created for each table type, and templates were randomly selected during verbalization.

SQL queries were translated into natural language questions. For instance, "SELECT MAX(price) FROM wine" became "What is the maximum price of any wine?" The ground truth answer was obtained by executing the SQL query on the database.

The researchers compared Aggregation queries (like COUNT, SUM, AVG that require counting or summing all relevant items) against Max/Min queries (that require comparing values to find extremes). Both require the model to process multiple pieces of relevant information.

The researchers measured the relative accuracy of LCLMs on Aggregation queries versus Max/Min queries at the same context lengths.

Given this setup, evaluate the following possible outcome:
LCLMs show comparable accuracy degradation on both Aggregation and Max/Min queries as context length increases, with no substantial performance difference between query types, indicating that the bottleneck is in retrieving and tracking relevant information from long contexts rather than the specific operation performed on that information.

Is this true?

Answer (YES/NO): NO